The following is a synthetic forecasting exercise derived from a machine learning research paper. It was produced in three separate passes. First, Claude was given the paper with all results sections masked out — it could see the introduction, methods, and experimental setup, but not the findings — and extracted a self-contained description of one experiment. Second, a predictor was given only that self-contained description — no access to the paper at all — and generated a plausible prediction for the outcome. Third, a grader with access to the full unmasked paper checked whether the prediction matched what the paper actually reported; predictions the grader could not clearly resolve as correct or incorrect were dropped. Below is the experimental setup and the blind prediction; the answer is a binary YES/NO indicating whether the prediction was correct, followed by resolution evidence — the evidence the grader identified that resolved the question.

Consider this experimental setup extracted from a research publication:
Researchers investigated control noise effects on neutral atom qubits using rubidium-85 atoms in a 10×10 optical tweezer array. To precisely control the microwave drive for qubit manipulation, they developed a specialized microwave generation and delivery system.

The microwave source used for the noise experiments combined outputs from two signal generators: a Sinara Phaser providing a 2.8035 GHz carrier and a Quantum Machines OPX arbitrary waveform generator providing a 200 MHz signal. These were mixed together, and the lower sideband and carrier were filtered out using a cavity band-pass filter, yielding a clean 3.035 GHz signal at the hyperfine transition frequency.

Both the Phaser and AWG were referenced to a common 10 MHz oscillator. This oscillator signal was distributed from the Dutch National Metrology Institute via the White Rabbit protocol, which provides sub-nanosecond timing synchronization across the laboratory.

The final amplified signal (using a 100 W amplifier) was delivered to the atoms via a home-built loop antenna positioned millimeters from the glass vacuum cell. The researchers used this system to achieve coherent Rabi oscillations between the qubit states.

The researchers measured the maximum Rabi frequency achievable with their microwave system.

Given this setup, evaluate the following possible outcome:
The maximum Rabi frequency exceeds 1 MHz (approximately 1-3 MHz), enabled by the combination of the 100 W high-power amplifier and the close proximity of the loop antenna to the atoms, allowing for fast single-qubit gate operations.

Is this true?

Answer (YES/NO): NO